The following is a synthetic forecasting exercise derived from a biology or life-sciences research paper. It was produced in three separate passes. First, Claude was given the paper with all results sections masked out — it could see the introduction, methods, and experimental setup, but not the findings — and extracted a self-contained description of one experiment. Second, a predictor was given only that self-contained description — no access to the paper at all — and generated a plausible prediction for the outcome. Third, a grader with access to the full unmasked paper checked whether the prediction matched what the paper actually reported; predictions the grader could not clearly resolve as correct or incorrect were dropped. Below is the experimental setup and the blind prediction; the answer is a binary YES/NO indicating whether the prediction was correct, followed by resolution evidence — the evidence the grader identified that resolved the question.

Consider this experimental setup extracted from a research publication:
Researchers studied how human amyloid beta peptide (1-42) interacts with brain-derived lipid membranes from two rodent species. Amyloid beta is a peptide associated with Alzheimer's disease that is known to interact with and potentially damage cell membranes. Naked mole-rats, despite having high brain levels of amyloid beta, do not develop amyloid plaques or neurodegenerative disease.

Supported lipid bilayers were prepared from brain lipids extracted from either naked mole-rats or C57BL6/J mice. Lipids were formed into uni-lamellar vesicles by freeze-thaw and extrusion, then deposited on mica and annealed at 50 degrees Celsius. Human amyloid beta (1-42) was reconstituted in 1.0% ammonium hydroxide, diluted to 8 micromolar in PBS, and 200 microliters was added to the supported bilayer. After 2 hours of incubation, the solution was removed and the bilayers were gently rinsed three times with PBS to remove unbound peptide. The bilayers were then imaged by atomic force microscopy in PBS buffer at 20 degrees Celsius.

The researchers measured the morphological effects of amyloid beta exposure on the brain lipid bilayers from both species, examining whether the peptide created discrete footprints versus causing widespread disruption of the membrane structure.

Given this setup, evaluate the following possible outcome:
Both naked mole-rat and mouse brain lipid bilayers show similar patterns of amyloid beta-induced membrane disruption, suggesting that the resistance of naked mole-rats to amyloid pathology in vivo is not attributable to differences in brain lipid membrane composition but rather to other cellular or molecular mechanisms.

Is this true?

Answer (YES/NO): NO